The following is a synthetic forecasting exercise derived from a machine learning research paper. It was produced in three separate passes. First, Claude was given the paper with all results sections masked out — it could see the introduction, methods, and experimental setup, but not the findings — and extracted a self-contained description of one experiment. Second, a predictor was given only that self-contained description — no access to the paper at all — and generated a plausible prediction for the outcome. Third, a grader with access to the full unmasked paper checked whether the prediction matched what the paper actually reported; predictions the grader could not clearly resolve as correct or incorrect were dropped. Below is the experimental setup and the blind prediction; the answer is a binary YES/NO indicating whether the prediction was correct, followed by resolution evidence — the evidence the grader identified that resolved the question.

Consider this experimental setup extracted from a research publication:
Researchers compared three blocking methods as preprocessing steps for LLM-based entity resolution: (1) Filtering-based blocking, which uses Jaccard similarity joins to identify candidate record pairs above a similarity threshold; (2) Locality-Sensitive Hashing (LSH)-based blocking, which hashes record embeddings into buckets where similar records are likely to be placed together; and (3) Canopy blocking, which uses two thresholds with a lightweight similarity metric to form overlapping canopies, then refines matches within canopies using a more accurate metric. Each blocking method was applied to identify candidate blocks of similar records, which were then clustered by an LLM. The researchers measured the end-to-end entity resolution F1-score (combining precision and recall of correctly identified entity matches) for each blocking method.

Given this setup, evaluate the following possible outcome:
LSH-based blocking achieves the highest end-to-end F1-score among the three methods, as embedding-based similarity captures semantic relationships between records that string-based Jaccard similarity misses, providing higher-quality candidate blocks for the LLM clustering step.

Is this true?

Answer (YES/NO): NO